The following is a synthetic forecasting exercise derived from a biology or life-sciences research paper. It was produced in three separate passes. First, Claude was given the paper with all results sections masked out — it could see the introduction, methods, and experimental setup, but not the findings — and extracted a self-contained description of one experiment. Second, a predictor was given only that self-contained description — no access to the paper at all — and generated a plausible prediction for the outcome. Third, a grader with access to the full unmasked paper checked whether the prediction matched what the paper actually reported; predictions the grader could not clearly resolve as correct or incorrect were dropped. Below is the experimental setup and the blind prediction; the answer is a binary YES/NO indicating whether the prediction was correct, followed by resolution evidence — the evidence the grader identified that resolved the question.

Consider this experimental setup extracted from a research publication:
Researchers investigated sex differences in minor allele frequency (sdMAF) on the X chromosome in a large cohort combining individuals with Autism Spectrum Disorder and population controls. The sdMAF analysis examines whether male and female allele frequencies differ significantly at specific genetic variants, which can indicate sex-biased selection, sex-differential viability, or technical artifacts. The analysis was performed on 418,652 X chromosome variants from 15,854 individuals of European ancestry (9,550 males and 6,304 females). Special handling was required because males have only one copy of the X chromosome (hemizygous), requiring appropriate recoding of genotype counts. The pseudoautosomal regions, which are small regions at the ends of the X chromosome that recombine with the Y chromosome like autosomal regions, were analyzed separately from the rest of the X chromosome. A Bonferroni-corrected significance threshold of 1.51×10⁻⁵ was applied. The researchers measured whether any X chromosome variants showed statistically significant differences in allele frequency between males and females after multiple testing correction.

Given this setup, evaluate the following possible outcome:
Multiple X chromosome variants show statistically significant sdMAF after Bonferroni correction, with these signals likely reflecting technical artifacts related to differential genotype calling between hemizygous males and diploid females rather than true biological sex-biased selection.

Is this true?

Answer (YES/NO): NO